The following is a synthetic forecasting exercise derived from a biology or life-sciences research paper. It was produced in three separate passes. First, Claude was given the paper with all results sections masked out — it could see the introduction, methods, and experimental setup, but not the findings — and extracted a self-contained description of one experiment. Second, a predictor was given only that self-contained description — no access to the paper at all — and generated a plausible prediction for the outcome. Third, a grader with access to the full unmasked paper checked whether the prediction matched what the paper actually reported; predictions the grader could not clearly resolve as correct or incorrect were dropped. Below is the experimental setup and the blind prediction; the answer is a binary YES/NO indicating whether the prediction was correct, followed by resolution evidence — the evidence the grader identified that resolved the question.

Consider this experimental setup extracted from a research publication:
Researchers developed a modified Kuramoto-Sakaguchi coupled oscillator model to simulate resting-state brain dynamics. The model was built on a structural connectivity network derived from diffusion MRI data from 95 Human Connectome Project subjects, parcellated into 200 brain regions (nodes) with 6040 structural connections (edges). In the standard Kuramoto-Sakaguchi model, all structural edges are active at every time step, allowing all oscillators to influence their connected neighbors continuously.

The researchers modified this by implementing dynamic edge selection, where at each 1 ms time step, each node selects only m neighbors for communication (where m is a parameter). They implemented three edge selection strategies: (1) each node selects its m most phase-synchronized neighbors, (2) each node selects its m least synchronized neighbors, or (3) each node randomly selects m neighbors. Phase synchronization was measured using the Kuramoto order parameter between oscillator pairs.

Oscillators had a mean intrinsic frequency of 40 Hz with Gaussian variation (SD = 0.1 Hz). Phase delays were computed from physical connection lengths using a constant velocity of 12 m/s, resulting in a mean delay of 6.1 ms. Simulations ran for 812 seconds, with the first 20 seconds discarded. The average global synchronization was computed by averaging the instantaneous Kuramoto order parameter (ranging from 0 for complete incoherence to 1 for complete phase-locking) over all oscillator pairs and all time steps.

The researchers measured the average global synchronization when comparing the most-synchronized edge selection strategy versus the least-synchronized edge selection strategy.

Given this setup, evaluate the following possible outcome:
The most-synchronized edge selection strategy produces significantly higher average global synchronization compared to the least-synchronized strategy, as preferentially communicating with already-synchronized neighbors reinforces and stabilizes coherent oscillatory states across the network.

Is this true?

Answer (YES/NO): NO